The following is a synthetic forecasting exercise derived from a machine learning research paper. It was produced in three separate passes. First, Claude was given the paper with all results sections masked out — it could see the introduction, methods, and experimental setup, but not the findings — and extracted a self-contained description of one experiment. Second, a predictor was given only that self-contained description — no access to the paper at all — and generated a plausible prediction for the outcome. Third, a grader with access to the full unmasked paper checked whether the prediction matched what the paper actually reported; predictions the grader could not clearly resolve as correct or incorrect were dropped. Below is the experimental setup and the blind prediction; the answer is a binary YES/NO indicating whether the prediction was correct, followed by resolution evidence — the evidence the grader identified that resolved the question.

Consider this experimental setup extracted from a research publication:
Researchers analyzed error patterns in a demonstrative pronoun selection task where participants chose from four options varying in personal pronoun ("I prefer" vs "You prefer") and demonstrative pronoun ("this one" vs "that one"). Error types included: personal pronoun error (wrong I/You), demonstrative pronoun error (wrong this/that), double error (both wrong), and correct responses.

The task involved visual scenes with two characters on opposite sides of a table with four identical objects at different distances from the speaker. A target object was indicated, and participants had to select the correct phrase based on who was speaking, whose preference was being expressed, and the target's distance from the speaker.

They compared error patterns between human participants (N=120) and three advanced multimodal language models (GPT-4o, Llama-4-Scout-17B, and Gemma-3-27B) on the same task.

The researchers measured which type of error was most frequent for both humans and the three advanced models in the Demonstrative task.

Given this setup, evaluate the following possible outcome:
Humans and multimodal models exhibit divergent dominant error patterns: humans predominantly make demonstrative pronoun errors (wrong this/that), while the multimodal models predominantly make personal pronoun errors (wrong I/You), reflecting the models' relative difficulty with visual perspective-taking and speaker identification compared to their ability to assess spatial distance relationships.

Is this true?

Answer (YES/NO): NO